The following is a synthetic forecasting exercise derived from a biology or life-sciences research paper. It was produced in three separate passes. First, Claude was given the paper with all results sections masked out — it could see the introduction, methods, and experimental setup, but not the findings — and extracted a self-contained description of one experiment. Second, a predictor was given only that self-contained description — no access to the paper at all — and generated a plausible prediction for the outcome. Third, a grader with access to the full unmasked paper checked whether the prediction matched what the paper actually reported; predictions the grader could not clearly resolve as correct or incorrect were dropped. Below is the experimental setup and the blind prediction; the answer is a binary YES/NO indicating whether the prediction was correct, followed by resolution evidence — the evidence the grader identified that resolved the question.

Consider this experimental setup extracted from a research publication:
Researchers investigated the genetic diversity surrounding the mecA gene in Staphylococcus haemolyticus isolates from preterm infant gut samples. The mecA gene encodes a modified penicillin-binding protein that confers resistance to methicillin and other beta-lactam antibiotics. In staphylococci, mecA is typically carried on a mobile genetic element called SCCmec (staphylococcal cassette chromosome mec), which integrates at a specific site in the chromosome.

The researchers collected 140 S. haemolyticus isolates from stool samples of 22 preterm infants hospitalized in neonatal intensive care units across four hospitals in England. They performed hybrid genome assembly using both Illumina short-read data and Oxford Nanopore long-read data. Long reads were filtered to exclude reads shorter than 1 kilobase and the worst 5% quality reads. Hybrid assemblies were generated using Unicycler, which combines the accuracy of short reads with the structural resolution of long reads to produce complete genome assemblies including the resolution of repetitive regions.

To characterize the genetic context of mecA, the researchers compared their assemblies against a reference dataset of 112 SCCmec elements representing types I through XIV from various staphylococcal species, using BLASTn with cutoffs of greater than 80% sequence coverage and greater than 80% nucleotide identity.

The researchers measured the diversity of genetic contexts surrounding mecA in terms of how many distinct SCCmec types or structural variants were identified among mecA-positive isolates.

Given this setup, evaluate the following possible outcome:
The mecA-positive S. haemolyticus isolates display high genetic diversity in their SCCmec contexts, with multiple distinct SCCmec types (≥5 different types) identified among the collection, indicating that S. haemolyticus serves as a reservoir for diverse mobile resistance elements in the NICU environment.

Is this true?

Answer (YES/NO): NO